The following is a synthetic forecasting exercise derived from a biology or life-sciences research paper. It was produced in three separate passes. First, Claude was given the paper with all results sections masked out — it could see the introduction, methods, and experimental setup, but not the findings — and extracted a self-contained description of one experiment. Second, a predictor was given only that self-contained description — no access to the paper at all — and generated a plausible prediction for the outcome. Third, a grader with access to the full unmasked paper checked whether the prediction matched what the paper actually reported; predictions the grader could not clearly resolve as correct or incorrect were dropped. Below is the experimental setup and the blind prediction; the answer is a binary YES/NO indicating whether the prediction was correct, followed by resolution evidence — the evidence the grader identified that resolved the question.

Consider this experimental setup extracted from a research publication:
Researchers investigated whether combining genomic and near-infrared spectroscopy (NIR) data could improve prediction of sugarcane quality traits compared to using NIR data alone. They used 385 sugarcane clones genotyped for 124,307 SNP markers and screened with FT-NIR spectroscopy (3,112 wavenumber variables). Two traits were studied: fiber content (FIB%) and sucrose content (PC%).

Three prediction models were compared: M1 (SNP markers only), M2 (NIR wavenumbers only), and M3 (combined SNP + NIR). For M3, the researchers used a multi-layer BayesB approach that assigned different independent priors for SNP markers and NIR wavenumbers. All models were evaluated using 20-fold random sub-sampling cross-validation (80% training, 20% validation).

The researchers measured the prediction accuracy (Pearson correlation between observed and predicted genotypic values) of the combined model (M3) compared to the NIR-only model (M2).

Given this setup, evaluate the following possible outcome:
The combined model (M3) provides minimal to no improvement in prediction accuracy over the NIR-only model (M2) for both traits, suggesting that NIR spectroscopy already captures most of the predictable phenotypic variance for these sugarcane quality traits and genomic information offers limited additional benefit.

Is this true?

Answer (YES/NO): YES